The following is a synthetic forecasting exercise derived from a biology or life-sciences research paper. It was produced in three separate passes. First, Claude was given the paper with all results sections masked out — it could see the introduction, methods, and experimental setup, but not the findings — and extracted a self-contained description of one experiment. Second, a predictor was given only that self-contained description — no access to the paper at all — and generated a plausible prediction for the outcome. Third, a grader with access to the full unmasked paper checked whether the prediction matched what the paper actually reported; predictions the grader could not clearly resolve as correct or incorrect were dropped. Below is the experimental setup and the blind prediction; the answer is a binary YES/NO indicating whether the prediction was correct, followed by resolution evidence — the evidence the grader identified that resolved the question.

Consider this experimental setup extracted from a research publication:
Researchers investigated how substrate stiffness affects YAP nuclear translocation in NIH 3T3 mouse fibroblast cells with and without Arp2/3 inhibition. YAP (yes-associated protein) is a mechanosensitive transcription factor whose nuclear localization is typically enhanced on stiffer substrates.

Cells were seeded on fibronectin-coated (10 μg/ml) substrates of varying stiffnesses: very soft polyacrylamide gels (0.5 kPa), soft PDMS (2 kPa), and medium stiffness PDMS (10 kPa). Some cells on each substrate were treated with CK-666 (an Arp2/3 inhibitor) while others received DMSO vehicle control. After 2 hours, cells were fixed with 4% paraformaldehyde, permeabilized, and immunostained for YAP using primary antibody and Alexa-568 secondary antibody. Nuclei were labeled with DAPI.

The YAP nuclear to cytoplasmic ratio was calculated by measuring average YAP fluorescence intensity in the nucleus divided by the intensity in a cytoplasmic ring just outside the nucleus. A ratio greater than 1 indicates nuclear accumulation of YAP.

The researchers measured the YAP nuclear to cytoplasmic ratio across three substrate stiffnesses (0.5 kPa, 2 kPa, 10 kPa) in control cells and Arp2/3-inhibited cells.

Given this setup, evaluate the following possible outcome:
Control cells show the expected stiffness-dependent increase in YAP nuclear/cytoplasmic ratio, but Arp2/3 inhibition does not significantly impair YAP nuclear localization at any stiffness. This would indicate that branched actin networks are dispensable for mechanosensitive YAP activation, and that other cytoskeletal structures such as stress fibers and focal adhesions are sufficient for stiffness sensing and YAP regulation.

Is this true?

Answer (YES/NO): YES